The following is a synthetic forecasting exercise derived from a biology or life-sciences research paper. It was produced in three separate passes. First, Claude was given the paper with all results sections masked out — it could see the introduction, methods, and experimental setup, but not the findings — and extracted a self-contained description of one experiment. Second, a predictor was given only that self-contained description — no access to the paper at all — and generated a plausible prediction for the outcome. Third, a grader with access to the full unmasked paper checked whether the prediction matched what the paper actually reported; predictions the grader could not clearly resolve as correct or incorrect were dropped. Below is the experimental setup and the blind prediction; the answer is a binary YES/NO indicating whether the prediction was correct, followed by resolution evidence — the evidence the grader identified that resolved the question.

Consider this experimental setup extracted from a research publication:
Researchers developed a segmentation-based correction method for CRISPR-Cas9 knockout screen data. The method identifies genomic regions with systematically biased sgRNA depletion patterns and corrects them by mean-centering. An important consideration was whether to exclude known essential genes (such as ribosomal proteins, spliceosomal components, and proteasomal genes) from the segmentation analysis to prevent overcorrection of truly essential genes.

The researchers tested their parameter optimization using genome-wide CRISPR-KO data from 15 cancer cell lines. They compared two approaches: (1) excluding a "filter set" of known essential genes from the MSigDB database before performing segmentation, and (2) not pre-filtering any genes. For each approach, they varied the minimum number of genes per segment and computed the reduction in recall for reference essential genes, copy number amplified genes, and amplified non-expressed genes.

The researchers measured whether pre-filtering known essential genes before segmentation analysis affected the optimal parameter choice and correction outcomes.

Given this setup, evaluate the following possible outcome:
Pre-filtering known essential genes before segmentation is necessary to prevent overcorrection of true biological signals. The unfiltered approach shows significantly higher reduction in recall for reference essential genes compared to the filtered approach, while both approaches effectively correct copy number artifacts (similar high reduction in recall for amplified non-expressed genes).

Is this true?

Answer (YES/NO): NO